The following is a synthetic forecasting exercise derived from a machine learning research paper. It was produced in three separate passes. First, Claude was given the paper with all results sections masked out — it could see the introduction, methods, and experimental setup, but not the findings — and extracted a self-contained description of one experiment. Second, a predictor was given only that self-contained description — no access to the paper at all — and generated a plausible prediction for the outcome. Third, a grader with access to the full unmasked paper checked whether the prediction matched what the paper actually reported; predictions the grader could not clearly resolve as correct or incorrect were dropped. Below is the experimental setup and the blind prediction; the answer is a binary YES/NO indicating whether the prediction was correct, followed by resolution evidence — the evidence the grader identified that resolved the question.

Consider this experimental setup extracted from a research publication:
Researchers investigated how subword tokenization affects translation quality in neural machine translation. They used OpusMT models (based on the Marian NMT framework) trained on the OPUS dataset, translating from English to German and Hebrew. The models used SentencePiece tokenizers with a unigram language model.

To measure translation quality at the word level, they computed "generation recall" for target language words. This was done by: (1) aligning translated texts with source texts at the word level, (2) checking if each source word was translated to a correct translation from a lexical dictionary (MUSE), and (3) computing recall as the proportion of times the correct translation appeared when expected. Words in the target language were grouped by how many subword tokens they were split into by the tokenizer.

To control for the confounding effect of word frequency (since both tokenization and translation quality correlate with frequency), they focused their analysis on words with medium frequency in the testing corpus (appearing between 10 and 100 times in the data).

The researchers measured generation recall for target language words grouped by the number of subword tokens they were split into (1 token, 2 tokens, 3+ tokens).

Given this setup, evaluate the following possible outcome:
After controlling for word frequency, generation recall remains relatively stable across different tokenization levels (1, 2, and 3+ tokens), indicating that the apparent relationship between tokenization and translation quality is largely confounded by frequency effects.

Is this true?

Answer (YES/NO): NO